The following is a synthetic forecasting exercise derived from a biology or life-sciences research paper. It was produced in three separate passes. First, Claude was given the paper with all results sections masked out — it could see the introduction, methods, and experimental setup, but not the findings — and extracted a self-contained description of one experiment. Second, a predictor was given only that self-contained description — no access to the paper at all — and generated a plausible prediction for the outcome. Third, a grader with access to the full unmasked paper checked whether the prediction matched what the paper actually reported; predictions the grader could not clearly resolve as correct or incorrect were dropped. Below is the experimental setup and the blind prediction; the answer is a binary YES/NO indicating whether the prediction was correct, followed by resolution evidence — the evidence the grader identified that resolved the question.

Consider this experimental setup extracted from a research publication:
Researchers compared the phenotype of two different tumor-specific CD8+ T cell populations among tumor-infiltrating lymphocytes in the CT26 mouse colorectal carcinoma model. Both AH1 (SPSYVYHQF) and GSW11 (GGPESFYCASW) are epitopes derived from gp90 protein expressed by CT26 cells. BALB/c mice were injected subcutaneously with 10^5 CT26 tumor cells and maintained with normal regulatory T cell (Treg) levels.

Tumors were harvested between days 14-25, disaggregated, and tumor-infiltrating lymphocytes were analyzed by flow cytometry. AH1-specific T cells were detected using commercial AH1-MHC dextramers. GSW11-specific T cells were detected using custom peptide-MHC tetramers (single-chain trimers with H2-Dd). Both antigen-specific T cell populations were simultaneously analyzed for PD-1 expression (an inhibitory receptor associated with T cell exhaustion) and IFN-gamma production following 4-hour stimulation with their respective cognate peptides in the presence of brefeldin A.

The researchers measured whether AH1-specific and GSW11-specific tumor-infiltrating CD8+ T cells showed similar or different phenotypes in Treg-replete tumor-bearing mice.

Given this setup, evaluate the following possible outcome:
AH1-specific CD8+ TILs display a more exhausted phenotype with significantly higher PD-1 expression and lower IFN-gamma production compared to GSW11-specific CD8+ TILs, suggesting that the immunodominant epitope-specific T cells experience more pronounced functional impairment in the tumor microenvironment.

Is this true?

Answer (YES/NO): NO